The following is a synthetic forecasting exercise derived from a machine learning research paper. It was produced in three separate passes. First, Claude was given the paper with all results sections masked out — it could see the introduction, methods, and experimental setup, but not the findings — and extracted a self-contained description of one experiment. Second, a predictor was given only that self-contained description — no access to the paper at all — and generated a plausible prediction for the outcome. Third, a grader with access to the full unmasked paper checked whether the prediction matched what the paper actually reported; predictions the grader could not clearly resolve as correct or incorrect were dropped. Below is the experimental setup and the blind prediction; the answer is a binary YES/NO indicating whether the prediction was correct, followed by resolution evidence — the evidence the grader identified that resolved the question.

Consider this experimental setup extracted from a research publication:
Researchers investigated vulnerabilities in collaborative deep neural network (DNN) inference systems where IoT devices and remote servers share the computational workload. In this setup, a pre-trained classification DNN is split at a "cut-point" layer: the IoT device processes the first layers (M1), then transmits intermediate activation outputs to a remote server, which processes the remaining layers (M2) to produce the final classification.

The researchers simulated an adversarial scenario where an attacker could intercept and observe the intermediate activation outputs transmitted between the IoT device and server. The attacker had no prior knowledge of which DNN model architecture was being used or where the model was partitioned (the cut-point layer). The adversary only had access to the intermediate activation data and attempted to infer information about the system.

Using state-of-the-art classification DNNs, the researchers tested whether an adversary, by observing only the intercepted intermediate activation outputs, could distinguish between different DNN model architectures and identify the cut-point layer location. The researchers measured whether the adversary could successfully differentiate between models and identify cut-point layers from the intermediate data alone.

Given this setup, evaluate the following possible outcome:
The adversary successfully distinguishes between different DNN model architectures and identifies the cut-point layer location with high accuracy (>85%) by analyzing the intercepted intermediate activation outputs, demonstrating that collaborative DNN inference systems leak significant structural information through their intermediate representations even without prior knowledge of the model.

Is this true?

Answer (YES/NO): NO